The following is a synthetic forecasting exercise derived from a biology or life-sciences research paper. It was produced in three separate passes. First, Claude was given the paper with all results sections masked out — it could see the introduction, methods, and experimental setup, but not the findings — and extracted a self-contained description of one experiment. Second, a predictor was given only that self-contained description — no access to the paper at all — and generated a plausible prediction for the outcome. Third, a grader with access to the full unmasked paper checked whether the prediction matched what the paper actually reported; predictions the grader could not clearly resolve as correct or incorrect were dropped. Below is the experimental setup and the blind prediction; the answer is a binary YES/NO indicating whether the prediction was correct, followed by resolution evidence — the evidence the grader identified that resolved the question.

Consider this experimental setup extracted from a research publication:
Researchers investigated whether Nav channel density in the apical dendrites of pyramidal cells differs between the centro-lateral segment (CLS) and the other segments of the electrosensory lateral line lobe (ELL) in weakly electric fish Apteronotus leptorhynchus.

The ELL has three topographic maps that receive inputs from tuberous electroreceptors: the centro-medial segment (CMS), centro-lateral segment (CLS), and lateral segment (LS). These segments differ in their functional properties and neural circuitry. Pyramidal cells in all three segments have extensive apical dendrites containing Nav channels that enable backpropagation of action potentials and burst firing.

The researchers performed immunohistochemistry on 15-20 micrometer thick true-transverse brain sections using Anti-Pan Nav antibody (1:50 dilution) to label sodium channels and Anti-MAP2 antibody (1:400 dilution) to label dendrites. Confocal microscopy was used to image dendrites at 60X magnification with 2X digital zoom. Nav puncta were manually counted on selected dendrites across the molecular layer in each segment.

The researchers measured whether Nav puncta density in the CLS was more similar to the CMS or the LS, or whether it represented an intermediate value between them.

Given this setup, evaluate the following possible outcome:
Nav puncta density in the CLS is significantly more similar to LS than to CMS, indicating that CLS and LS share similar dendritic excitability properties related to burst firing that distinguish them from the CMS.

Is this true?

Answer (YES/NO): NO